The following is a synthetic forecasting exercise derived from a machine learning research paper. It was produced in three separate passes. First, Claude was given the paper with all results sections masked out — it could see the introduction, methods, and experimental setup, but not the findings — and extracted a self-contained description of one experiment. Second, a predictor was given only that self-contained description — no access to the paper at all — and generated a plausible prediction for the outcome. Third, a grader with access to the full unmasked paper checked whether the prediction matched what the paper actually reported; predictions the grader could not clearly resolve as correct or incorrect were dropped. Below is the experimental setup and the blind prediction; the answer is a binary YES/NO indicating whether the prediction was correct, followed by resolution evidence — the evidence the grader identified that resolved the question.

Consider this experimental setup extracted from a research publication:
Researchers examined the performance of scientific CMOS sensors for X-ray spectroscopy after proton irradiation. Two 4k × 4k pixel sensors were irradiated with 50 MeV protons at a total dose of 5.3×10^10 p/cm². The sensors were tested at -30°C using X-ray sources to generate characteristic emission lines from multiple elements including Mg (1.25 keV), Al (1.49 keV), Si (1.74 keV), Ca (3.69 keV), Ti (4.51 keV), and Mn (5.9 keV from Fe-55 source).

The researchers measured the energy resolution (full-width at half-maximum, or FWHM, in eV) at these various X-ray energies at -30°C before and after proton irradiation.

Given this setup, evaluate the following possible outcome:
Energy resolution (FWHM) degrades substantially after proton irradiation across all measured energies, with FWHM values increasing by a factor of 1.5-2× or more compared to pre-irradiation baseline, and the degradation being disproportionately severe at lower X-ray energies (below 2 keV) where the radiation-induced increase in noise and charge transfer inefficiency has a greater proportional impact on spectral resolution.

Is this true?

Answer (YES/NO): NO